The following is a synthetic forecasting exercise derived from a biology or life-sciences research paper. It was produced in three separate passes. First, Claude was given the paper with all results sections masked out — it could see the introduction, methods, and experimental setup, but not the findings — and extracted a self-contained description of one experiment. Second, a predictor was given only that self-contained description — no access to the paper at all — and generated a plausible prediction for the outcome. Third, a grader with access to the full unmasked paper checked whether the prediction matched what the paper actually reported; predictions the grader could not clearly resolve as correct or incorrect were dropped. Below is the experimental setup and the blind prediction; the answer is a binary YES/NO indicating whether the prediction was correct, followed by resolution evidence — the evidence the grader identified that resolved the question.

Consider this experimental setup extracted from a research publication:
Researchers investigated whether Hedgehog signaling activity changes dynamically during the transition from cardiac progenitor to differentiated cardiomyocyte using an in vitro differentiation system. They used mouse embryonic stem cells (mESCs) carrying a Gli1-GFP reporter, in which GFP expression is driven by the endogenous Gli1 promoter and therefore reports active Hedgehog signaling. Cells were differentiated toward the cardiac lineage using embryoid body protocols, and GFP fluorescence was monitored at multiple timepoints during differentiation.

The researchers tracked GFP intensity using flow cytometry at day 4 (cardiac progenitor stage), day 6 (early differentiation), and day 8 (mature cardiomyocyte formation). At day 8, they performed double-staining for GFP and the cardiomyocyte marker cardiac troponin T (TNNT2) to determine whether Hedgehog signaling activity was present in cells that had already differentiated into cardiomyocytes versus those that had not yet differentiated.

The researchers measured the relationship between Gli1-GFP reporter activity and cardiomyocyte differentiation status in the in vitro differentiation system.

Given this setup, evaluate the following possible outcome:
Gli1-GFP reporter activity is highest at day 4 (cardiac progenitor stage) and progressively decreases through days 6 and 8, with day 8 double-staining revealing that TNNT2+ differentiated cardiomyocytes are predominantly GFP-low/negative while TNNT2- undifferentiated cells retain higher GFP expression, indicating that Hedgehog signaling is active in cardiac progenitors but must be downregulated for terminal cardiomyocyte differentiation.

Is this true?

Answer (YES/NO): NO